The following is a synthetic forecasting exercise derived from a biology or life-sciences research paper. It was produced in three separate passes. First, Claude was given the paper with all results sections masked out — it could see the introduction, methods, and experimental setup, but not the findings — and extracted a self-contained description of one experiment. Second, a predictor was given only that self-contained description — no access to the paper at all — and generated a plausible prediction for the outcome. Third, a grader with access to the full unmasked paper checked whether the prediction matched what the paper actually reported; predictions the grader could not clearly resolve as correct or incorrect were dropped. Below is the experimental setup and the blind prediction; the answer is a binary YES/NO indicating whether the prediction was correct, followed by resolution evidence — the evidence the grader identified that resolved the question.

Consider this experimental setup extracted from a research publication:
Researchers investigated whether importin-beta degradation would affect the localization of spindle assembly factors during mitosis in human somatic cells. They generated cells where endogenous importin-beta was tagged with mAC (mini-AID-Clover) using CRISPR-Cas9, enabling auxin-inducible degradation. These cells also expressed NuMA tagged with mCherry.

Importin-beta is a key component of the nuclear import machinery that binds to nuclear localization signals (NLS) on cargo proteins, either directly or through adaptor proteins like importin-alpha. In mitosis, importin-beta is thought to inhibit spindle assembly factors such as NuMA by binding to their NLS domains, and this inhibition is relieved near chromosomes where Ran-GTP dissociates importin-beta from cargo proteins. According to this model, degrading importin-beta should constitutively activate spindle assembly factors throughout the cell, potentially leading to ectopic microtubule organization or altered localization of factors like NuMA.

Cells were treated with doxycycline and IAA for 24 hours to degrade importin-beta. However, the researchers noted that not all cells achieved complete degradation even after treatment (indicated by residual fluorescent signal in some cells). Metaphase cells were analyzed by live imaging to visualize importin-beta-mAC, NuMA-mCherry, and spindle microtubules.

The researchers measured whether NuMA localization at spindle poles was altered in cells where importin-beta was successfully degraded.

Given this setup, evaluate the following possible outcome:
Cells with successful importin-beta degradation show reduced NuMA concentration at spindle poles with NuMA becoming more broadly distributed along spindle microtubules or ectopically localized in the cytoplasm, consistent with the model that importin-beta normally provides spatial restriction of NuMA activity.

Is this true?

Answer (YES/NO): NO